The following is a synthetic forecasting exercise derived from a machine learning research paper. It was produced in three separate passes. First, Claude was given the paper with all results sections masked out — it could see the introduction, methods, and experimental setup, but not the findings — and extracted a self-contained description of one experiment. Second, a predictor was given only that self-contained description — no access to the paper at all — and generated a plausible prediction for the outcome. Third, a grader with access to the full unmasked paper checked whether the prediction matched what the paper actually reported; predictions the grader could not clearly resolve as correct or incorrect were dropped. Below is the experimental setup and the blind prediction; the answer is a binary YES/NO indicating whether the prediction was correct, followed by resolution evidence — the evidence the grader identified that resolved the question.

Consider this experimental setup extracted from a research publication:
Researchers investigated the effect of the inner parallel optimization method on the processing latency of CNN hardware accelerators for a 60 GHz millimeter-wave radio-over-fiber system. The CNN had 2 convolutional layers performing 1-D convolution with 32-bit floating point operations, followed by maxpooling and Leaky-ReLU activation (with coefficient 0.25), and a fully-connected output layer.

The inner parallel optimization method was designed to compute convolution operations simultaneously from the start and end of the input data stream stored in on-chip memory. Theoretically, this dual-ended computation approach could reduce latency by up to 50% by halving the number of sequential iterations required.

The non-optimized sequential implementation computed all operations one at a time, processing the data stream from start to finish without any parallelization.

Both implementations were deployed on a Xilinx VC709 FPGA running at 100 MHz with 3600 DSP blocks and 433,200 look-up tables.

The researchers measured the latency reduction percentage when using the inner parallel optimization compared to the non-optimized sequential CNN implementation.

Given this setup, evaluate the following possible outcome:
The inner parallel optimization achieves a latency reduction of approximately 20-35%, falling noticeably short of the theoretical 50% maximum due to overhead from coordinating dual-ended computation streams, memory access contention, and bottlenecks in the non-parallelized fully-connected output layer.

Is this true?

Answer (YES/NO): NO